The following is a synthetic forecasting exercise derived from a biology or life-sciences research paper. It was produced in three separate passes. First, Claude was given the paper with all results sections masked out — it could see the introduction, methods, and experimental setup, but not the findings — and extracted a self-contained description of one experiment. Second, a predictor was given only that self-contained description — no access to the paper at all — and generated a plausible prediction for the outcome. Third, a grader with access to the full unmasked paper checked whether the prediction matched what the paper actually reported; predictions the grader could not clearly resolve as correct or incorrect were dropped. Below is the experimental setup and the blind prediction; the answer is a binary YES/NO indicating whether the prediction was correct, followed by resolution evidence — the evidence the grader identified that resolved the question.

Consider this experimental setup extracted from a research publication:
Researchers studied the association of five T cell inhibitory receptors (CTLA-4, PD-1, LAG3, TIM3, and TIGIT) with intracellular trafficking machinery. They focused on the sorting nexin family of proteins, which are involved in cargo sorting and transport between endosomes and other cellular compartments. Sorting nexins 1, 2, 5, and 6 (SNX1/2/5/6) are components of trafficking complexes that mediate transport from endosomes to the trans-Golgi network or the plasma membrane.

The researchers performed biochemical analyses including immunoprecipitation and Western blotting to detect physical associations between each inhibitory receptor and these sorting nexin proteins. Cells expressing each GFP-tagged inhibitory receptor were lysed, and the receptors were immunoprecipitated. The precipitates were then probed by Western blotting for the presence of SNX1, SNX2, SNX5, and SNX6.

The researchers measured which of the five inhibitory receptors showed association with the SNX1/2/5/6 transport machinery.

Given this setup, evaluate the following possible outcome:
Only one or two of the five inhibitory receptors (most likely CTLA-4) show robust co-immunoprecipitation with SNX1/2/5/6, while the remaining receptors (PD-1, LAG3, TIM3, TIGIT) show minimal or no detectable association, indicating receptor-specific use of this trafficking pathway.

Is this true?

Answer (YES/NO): NO